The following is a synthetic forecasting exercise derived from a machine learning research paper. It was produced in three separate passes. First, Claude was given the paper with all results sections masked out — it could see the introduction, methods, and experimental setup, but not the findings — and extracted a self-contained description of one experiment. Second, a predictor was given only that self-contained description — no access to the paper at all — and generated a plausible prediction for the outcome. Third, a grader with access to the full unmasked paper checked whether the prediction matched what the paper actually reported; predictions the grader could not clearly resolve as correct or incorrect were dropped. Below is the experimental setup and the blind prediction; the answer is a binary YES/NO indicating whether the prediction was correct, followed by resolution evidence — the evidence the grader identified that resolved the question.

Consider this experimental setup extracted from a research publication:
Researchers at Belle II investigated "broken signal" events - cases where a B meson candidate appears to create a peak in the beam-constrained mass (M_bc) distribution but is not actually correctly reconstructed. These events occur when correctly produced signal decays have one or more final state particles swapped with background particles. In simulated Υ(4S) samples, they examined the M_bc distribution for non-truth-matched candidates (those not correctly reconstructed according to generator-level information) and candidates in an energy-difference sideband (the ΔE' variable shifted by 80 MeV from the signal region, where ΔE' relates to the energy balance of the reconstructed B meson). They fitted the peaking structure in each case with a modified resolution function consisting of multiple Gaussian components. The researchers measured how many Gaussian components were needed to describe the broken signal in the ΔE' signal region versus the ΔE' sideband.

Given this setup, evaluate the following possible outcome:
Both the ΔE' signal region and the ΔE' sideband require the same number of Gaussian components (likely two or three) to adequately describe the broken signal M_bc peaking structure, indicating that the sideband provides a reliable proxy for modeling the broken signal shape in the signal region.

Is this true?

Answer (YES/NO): NO